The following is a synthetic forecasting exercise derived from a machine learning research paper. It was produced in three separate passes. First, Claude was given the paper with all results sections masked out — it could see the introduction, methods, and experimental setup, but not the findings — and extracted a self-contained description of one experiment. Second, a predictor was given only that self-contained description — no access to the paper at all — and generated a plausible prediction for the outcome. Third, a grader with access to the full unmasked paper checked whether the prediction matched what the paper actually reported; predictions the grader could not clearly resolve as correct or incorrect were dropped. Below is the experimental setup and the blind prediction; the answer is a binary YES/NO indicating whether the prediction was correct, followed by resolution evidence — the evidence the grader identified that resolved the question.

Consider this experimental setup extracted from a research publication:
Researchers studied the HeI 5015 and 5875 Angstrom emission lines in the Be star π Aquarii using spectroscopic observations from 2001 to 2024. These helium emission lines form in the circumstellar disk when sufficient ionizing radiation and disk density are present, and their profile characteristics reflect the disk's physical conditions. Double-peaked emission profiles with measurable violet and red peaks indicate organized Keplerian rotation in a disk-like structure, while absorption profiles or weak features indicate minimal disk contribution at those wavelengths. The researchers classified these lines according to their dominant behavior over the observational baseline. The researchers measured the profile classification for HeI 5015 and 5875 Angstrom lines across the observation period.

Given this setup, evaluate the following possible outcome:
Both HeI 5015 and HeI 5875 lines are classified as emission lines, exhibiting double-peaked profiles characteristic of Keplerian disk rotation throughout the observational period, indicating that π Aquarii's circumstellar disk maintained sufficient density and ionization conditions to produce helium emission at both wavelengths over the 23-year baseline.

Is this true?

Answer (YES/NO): YES